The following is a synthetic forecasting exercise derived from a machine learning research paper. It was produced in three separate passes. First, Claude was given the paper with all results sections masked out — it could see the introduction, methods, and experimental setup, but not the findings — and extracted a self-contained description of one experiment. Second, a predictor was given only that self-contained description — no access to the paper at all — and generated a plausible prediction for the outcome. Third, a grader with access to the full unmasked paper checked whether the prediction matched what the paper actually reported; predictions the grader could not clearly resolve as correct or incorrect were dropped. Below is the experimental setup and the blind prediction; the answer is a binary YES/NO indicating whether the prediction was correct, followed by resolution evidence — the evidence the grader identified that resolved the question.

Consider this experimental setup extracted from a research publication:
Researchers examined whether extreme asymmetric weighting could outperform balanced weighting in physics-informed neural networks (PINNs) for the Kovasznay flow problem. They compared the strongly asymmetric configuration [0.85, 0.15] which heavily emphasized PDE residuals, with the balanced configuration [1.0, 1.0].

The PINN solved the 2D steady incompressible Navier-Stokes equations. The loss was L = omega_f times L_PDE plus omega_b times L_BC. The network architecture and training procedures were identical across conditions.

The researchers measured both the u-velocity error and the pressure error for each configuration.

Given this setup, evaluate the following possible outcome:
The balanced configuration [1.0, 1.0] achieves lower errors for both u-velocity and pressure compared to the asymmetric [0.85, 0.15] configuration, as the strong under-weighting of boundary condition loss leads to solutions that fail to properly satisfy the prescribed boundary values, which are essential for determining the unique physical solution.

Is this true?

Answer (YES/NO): YES